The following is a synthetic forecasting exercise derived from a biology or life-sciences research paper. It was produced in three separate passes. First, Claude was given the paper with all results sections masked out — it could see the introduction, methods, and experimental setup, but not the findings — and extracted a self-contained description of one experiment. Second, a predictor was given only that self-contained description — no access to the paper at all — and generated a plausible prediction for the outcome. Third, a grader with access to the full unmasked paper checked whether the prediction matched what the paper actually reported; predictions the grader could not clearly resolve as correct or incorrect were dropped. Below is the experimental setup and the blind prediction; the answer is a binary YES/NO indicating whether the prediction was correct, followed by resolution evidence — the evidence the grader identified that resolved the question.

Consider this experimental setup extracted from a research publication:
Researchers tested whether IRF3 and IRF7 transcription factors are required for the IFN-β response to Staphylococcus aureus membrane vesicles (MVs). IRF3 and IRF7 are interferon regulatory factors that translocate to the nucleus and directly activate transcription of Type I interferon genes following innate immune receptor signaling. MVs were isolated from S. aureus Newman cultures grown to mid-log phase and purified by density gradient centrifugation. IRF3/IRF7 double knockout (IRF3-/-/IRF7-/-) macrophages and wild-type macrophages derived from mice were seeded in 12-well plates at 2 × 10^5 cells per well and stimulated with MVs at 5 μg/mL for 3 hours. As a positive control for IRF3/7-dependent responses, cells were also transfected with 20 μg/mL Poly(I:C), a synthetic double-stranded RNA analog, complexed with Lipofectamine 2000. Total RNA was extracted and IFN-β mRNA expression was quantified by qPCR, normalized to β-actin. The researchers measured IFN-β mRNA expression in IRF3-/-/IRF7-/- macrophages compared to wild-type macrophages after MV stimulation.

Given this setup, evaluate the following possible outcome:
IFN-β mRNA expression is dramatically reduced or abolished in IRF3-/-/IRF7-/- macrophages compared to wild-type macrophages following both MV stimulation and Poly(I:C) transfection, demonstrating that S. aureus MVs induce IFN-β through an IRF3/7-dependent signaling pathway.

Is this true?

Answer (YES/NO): YES